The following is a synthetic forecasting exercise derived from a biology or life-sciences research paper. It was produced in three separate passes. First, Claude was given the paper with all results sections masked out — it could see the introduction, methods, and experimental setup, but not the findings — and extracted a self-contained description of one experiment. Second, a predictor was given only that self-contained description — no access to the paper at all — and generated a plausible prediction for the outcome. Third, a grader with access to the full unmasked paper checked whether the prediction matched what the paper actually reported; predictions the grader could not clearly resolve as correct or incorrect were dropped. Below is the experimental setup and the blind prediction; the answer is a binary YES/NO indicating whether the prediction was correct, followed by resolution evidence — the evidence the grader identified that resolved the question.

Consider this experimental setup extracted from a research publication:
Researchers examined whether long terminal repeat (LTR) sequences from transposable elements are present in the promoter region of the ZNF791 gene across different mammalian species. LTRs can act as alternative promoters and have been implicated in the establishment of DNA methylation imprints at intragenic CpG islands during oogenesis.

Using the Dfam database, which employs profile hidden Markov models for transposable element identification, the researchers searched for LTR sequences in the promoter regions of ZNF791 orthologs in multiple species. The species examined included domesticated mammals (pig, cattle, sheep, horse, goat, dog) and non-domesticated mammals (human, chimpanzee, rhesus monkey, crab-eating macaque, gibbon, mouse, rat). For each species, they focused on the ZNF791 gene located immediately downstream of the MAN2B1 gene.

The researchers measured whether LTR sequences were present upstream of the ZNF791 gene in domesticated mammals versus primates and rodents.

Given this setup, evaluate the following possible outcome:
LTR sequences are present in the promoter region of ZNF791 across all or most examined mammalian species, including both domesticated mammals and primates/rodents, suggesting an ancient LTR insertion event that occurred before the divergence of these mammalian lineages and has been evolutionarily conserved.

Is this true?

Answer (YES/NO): NO